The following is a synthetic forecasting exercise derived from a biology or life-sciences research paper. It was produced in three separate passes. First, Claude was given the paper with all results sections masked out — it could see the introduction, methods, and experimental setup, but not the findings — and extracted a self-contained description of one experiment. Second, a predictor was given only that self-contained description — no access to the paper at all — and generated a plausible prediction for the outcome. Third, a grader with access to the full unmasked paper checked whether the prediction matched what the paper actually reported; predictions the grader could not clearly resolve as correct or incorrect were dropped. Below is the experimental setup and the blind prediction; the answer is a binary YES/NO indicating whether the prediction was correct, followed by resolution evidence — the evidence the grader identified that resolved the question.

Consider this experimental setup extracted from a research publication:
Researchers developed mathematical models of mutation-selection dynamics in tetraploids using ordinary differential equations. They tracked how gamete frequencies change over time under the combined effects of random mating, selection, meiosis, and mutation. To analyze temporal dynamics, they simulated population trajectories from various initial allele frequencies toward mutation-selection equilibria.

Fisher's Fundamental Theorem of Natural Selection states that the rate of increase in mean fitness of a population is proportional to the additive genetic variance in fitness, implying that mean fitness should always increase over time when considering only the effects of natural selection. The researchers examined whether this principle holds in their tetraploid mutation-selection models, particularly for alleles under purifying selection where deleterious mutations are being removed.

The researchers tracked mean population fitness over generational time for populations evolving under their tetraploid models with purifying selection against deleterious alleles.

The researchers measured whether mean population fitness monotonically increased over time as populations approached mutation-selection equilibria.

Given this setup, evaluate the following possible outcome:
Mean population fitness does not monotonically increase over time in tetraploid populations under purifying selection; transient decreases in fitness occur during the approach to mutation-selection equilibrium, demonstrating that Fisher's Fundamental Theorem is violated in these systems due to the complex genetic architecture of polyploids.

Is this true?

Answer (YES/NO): NO